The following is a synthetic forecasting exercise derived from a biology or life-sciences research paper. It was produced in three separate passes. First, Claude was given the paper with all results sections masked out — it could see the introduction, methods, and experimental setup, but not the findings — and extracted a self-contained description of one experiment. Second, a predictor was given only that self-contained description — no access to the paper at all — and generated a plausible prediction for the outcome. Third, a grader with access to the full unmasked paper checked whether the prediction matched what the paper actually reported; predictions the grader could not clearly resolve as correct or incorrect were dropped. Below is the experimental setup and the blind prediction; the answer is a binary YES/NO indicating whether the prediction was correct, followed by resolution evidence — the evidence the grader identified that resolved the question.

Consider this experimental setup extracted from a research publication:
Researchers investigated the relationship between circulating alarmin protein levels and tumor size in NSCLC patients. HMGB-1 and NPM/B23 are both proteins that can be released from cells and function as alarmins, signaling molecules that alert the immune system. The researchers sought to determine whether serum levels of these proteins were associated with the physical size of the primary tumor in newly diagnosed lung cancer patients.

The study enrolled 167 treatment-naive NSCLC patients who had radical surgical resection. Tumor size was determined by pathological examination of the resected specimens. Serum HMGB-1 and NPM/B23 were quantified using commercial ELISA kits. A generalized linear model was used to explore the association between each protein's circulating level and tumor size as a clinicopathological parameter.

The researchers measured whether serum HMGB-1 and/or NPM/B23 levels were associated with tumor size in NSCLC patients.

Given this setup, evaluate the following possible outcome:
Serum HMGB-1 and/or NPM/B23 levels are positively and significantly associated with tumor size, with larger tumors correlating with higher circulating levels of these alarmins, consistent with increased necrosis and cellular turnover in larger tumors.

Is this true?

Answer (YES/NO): YES